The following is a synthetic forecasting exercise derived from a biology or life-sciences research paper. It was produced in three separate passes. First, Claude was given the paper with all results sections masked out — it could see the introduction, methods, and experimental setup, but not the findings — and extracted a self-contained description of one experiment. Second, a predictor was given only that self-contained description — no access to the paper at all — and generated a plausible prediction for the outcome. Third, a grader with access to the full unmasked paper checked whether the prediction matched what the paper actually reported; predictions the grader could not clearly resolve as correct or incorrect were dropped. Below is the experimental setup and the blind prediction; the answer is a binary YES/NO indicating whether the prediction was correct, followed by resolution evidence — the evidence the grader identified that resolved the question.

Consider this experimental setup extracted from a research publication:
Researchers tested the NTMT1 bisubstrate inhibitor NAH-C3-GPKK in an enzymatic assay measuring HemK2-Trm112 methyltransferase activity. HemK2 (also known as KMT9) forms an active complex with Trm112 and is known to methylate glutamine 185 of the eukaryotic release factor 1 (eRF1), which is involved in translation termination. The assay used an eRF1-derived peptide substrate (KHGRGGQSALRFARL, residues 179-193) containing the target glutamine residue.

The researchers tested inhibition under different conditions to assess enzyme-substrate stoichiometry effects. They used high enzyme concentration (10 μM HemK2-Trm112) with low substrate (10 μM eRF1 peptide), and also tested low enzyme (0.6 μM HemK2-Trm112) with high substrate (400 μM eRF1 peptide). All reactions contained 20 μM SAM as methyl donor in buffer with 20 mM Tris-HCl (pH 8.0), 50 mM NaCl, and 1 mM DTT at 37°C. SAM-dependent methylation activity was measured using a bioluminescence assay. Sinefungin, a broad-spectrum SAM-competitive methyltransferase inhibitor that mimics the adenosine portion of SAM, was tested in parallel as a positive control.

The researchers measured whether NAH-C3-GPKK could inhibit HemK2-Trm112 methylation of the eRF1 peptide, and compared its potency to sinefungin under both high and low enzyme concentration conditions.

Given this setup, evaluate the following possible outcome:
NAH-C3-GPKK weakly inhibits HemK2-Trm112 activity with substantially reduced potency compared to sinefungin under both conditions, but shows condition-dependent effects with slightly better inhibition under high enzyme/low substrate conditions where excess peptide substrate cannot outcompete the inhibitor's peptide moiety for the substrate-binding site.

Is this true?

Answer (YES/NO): NO